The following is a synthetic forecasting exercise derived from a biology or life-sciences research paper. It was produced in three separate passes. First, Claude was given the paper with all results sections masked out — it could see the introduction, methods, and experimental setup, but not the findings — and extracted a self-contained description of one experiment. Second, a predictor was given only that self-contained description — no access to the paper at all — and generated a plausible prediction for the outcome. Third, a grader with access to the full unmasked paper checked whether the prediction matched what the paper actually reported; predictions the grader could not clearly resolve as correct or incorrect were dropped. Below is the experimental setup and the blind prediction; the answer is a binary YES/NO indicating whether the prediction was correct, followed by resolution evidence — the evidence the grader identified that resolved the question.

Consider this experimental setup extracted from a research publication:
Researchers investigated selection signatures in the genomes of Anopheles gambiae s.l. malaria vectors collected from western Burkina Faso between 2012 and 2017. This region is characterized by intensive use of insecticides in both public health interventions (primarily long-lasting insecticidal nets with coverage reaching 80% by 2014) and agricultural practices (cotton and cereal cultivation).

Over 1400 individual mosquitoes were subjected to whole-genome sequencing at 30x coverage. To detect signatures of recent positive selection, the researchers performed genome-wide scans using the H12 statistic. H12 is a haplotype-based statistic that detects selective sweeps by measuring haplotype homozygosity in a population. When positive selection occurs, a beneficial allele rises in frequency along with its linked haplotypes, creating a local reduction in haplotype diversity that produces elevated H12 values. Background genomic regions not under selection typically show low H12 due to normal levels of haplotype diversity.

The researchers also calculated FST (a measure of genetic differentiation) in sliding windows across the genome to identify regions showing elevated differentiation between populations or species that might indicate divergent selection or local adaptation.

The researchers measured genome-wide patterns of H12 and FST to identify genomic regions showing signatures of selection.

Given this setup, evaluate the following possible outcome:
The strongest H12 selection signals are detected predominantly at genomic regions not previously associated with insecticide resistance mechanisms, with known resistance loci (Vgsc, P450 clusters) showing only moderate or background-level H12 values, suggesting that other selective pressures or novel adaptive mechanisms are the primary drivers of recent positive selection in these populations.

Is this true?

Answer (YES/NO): NO